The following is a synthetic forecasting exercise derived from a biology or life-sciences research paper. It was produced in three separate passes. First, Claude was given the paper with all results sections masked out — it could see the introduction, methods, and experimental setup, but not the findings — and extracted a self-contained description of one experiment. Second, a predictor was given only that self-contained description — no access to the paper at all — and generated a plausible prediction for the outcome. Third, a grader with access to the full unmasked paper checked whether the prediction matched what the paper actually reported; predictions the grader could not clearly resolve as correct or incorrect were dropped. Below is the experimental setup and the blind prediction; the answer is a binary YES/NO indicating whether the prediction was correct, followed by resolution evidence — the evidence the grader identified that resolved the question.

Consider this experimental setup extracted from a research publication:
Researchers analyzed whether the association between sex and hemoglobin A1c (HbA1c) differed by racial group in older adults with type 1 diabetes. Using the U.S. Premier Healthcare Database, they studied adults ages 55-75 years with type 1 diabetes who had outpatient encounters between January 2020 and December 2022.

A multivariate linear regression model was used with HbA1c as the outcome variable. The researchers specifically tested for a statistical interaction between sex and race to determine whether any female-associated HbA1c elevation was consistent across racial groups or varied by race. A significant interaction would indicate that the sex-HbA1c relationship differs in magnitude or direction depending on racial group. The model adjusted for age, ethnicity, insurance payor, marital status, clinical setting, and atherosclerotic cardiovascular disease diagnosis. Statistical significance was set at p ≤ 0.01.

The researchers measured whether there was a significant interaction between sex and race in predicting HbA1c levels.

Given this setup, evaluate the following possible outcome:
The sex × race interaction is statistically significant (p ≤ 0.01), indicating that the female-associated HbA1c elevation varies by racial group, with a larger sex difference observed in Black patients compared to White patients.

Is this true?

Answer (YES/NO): NO